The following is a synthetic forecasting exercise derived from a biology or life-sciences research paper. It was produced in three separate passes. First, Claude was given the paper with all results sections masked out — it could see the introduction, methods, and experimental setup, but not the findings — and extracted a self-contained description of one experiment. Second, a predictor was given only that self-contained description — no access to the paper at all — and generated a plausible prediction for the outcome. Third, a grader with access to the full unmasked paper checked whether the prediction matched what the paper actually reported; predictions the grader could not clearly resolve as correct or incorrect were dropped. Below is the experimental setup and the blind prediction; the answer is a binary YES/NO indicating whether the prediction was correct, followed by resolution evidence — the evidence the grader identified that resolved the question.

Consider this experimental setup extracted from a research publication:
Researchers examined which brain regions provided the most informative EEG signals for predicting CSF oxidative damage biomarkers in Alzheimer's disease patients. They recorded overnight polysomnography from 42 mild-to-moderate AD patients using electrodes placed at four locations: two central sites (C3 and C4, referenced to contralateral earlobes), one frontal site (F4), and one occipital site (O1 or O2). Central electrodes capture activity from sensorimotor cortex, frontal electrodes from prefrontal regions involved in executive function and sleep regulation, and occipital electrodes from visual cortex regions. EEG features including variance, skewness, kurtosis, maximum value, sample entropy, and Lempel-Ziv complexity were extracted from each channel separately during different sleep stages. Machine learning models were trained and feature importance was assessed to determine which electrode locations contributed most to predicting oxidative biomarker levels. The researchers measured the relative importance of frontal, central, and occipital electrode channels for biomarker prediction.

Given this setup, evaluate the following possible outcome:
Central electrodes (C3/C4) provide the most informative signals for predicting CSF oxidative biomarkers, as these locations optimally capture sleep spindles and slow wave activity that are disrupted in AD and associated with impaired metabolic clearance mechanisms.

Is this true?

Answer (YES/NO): YES